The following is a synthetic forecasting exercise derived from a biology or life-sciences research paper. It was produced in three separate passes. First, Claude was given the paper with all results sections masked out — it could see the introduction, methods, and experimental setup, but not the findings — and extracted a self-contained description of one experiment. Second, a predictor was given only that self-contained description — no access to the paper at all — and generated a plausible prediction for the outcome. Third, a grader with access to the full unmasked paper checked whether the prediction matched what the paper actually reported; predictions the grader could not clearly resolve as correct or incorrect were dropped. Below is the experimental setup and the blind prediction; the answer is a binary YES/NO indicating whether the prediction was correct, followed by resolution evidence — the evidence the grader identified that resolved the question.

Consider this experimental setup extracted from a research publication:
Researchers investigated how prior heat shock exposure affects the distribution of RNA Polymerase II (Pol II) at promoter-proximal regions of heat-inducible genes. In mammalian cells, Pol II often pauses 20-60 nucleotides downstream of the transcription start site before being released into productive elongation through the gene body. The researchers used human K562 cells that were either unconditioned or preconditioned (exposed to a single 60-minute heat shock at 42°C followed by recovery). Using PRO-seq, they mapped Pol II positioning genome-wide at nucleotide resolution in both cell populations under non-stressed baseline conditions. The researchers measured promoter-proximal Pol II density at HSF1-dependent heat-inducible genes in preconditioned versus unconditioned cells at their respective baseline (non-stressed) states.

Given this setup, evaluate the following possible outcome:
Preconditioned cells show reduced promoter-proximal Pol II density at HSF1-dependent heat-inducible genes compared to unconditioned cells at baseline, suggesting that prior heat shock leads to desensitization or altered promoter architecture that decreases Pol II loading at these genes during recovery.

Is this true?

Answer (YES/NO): NO